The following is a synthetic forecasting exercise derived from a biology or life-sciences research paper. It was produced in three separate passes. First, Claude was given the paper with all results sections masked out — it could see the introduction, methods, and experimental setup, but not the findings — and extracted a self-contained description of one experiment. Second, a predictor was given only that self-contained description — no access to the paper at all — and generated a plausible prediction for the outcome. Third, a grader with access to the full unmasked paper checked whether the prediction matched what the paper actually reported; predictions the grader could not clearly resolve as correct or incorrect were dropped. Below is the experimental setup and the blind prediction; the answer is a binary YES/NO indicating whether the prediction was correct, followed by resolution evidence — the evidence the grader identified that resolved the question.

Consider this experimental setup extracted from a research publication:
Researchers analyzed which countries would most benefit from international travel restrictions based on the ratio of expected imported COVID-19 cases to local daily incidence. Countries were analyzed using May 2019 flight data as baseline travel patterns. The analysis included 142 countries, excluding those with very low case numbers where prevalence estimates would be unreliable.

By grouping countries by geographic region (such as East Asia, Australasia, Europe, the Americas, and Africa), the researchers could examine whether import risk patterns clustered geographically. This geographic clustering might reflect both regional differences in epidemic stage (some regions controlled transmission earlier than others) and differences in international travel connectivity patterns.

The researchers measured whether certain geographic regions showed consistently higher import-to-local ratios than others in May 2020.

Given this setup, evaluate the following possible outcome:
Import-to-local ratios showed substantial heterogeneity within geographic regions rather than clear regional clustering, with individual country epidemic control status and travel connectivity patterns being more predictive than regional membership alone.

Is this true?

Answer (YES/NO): NO